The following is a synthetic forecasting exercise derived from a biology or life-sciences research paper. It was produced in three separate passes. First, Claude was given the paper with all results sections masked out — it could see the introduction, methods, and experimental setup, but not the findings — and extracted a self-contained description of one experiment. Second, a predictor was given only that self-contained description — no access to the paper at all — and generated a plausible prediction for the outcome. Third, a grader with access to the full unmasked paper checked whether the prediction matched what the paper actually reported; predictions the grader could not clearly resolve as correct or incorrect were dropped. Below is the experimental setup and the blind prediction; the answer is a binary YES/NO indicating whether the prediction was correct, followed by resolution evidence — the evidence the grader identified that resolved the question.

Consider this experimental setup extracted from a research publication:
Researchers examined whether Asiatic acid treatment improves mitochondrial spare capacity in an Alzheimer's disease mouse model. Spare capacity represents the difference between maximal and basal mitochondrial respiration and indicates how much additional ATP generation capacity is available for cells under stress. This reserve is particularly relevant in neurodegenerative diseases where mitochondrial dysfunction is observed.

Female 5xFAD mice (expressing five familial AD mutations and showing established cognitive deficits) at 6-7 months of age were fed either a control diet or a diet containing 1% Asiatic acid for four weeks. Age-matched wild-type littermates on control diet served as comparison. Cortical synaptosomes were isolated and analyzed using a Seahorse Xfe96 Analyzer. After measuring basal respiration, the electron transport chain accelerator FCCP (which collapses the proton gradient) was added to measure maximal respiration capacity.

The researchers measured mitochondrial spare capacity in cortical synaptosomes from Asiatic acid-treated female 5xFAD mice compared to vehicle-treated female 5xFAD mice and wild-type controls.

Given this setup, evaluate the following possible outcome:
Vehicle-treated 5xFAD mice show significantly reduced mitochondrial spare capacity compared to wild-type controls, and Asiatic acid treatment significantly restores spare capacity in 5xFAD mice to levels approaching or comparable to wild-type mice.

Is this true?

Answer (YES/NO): NO